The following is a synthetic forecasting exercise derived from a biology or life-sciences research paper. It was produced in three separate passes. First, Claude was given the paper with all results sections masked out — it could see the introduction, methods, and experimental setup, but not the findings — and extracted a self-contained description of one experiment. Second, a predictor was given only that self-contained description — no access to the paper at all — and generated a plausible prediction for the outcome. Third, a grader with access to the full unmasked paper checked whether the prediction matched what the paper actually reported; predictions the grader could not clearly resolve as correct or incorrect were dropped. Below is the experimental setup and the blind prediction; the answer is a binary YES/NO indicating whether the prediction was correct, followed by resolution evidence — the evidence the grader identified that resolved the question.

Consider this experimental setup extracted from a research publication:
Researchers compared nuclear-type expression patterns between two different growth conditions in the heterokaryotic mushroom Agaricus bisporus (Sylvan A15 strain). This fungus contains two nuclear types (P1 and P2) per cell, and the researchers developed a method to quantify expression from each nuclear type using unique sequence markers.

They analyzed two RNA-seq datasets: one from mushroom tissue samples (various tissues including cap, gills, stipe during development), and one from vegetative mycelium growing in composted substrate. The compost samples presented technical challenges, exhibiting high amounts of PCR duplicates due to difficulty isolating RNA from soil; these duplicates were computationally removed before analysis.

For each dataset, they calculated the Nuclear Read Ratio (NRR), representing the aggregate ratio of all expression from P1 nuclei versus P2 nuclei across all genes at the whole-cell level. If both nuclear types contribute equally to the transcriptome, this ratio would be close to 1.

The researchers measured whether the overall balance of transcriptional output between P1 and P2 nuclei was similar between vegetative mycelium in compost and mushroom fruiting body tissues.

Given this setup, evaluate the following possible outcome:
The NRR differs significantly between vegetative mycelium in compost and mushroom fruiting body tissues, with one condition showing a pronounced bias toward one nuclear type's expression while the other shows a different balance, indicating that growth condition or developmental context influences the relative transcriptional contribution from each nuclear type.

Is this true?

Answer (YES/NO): YES